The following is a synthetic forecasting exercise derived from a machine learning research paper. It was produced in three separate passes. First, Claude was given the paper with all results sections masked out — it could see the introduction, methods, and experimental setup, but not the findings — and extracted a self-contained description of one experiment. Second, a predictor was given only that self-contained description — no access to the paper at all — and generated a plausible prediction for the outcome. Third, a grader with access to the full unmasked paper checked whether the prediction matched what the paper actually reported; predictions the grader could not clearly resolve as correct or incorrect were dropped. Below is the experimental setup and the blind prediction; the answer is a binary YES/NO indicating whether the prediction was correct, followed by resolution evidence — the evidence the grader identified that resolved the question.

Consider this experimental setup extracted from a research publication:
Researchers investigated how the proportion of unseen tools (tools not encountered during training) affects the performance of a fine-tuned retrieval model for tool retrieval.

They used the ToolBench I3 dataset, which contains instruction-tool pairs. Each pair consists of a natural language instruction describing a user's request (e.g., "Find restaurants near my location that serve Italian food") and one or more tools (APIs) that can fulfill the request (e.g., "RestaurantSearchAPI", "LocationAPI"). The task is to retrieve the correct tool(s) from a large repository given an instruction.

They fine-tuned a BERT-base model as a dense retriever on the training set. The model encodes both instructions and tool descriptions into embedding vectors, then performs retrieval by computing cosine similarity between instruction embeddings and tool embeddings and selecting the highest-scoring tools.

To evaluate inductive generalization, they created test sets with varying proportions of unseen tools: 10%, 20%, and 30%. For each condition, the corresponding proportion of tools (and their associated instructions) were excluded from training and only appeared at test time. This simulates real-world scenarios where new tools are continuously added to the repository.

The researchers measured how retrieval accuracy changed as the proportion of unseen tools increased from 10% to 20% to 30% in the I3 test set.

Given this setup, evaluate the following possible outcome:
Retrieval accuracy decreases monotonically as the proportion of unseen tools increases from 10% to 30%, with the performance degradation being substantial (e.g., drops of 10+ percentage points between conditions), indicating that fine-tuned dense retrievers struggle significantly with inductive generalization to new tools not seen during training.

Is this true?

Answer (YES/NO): NO